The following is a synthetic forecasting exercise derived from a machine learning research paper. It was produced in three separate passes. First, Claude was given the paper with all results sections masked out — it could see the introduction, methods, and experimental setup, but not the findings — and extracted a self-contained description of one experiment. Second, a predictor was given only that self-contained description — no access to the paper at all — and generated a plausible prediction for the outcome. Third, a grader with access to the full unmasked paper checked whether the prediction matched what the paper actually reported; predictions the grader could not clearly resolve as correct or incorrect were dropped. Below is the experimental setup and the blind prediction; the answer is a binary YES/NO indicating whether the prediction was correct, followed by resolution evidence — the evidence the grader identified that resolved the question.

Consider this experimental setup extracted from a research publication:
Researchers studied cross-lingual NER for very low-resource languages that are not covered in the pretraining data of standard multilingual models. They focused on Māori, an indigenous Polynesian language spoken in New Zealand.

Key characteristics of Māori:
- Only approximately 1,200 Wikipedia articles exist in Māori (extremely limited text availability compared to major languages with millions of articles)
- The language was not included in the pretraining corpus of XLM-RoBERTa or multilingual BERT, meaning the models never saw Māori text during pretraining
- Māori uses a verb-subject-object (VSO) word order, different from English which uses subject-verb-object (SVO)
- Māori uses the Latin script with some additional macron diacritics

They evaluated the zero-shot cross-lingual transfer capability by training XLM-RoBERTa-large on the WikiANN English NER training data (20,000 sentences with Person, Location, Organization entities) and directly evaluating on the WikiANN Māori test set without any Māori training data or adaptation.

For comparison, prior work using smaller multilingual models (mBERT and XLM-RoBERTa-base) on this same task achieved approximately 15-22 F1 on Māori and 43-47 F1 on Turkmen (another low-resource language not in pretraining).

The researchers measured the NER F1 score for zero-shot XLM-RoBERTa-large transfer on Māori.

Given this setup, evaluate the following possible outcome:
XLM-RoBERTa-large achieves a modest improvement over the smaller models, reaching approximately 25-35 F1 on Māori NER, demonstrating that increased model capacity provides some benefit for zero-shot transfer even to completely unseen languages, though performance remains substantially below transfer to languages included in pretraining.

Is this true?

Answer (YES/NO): YES